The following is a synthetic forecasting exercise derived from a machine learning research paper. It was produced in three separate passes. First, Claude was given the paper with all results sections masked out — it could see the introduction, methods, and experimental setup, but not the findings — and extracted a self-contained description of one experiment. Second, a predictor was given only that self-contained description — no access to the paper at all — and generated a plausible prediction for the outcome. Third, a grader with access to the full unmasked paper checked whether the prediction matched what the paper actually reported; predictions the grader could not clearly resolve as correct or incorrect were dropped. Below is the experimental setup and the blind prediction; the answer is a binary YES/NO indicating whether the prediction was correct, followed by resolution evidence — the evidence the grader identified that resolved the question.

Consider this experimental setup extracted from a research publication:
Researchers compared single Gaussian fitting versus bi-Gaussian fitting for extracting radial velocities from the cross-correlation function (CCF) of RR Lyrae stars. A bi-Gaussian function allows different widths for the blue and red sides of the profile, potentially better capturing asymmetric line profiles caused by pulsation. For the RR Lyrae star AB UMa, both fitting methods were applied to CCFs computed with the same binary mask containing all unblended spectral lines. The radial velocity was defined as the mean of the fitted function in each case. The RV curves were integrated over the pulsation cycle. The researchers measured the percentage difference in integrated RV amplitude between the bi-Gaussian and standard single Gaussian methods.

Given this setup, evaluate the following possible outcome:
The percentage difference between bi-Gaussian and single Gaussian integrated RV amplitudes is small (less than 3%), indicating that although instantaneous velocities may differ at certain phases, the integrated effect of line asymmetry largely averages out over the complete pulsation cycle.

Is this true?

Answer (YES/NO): NO